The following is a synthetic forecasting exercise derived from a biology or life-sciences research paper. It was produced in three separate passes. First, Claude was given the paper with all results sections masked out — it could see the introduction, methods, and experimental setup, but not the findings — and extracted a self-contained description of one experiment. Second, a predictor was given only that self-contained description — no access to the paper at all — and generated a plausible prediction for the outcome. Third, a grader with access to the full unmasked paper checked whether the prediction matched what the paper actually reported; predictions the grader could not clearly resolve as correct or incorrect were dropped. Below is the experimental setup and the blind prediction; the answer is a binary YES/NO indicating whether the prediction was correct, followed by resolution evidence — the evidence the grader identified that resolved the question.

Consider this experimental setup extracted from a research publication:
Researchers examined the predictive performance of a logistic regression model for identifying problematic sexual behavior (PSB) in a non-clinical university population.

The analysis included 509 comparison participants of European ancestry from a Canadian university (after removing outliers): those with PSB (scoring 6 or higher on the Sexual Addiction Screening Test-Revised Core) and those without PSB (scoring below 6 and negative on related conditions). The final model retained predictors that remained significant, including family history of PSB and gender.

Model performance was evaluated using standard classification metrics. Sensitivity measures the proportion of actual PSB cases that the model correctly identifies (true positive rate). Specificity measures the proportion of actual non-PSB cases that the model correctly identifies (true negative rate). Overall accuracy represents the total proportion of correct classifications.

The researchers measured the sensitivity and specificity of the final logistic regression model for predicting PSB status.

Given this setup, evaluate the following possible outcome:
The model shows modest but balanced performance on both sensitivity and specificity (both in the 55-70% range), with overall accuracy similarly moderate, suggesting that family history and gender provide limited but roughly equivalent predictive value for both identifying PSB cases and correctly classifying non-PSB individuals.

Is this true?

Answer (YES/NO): NO